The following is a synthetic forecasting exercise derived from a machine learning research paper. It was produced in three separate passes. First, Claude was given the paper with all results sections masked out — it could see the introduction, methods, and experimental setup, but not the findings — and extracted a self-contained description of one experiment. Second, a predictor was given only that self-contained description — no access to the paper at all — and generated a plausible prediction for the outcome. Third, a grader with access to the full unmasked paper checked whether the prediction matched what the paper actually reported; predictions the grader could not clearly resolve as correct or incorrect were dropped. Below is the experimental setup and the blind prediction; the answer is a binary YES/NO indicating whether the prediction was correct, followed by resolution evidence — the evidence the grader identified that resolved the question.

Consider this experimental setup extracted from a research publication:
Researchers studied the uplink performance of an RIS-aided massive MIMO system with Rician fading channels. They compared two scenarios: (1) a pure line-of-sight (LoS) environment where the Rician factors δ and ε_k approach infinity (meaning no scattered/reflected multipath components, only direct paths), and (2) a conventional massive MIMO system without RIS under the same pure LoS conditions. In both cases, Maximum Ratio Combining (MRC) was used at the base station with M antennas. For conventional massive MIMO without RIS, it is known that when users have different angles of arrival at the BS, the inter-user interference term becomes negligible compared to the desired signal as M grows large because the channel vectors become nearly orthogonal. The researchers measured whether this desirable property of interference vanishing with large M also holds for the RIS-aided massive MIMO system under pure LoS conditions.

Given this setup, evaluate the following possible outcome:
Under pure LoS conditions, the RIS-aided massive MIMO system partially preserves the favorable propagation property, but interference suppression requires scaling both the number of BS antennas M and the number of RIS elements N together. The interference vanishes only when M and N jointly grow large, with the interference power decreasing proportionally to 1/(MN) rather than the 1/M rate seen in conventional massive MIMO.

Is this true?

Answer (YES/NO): NO